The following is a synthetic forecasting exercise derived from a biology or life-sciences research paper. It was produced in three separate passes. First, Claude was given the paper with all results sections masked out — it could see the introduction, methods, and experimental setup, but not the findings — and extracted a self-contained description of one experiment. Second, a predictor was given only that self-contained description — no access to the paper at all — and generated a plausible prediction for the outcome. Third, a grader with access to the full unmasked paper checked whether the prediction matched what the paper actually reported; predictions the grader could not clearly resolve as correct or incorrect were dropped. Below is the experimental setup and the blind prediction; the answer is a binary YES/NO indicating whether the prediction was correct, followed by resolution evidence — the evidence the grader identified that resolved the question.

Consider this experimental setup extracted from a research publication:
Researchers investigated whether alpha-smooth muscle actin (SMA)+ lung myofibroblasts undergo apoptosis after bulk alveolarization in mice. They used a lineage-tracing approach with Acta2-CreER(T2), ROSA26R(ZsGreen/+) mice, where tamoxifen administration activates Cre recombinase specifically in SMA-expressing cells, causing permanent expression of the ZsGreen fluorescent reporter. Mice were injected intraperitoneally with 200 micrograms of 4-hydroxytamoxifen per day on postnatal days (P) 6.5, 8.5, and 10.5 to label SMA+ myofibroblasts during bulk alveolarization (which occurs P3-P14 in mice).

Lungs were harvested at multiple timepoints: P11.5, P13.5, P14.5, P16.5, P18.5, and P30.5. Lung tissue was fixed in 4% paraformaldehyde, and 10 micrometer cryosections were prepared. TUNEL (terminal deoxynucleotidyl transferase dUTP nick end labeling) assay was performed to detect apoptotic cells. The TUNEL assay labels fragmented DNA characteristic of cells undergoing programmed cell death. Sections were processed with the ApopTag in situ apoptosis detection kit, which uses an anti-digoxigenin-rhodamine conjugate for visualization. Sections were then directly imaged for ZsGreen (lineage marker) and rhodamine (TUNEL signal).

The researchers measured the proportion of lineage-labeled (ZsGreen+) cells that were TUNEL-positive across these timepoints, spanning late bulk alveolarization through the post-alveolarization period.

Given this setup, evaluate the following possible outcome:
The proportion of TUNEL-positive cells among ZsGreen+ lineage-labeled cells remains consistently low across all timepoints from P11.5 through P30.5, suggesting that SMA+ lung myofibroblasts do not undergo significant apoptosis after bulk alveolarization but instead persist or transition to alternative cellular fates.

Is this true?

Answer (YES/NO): NO